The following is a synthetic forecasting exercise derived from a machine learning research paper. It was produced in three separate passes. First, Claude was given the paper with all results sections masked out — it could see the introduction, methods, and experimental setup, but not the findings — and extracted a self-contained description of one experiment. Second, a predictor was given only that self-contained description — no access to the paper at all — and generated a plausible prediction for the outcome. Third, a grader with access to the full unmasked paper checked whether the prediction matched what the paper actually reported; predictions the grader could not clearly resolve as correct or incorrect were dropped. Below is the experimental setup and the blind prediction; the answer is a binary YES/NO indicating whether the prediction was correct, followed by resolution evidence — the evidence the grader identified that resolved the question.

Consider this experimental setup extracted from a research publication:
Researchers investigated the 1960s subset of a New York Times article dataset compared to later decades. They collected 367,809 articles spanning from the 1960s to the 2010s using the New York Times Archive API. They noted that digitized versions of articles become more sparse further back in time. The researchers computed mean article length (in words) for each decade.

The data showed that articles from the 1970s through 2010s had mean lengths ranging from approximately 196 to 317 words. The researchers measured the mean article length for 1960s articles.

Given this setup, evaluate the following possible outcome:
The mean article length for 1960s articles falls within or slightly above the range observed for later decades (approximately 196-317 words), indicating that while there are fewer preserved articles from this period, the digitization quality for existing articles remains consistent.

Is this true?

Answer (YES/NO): NO